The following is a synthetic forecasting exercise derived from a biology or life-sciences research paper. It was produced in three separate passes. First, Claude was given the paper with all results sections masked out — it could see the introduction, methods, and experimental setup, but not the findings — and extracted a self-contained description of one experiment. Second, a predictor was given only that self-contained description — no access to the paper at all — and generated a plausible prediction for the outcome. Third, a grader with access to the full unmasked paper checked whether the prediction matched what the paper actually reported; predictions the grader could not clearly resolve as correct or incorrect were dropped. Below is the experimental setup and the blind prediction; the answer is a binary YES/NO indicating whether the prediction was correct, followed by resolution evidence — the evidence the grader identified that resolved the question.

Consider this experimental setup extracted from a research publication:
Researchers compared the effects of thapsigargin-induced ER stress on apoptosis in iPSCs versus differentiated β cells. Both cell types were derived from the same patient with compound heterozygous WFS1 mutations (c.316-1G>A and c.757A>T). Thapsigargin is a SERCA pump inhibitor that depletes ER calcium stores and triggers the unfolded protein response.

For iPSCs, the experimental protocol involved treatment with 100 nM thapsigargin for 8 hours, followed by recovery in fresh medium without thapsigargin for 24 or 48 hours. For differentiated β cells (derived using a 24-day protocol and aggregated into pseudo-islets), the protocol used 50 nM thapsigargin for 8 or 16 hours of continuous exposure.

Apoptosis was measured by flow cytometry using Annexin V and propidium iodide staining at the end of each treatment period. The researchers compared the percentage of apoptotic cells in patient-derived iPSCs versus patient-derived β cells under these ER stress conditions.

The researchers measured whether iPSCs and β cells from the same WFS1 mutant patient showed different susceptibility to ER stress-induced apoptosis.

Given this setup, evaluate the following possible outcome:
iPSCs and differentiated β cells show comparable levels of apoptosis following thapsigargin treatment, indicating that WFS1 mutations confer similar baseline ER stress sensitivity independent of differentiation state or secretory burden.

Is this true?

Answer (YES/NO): NO